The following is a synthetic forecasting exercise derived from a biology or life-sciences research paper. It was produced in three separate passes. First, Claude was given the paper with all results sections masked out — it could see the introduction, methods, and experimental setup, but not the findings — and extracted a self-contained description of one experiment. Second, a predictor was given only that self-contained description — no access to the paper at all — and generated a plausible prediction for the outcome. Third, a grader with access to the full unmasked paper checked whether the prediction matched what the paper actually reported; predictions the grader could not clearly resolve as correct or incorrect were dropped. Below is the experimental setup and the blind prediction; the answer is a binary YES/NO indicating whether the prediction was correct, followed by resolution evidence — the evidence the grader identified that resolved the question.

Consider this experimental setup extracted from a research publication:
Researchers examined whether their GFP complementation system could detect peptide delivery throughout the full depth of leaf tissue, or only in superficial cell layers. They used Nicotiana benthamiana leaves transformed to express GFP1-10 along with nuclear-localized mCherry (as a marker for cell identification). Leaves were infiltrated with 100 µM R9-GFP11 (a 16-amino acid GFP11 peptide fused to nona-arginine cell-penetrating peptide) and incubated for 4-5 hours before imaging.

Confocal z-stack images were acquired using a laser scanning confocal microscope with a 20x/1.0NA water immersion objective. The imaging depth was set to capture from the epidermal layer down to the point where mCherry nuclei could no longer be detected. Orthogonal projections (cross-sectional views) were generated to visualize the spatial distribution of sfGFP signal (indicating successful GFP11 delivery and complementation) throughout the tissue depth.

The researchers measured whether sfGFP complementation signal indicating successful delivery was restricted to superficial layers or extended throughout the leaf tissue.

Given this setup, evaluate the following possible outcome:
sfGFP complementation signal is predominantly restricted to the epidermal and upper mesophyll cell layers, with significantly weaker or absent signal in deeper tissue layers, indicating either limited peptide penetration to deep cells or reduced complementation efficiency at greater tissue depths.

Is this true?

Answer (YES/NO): NO